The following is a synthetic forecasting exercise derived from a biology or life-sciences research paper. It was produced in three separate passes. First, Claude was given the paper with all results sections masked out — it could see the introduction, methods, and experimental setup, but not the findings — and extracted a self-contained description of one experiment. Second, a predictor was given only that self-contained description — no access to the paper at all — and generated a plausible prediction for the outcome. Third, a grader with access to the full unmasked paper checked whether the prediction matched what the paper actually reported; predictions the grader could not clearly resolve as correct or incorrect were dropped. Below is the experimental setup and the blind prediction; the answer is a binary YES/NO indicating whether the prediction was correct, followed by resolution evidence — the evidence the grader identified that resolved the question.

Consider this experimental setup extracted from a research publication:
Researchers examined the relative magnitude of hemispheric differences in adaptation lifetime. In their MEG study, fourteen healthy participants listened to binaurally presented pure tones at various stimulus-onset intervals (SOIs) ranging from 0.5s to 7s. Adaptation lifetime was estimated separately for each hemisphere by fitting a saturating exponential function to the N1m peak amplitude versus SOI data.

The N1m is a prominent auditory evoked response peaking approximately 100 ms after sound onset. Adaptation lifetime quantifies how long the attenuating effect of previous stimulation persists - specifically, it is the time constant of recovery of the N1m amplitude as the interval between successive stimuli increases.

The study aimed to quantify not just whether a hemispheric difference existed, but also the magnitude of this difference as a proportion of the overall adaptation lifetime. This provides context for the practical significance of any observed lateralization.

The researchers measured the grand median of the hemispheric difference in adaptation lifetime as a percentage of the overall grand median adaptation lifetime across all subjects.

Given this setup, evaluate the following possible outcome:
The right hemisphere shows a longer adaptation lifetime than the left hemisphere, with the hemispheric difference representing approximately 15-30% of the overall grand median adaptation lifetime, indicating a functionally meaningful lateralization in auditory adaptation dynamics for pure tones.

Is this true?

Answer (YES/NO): NO